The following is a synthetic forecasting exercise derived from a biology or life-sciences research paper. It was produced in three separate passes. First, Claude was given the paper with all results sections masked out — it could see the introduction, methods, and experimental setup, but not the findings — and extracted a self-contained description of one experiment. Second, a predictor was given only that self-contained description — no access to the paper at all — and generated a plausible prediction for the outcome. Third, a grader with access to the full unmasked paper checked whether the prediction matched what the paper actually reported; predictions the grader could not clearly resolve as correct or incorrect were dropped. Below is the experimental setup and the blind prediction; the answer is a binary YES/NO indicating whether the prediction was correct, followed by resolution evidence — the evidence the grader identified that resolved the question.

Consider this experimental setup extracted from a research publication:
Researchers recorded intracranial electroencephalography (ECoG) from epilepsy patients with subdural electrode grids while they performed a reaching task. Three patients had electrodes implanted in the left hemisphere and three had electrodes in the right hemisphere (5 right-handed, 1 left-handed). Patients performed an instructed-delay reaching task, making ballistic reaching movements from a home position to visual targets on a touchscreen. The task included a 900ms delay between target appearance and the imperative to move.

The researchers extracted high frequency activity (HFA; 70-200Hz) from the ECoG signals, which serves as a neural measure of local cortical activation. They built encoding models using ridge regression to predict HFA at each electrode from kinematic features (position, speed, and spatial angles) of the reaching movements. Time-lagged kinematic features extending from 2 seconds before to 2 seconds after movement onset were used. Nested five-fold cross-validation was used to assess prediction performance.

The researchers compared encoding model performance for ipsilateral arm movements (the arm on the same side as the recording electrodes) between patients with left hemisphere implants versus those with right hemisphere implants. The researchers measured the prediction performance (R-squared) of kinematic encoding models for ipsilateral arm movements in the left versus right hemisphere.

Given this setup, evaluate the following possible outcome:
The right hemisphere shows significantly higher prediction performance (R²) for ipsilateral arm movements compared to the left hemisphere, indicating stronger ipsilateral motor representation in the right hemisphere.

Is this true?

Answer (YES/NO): NO